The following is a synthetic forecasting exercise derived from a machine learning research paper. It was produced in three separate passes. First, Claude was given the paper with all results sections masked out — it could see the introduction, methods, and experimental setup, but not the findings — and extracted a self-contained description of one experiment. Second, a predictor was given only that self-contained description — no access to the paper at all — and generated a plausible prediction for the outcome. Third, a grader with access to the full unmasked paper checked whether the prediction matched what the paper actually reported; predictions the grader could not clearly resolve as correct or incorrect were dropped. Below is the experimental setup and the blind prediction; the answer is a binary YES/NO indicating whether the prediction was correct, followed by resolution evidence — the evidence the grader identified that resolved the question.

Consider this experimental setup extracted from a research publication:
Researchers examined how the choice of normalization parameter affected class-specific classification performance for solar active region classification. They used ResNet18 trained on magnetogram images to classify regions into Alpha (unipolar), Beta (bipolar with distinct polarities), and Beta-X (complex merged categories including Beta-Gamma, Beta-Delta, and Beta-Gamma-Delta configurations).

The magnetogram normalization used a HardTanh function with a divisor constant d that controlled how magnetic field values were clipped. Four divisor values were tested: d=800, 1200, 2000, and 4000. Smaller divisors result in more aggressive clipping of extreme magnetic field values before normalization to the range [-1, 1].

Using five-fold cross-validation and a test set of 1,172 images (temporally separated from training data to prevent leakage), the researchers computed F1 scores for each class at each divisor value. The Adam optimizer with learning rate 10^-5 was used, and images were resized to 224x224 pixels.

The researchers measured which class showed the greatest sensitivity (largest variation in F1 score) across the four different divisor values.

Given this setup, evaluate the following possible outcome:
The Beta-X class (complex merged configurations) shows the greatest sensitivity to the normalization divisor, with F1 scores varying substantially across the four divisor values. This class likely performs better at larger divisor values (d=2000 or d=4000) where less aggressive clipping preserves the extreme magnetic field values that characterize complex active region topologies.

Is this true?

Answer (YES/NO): NO